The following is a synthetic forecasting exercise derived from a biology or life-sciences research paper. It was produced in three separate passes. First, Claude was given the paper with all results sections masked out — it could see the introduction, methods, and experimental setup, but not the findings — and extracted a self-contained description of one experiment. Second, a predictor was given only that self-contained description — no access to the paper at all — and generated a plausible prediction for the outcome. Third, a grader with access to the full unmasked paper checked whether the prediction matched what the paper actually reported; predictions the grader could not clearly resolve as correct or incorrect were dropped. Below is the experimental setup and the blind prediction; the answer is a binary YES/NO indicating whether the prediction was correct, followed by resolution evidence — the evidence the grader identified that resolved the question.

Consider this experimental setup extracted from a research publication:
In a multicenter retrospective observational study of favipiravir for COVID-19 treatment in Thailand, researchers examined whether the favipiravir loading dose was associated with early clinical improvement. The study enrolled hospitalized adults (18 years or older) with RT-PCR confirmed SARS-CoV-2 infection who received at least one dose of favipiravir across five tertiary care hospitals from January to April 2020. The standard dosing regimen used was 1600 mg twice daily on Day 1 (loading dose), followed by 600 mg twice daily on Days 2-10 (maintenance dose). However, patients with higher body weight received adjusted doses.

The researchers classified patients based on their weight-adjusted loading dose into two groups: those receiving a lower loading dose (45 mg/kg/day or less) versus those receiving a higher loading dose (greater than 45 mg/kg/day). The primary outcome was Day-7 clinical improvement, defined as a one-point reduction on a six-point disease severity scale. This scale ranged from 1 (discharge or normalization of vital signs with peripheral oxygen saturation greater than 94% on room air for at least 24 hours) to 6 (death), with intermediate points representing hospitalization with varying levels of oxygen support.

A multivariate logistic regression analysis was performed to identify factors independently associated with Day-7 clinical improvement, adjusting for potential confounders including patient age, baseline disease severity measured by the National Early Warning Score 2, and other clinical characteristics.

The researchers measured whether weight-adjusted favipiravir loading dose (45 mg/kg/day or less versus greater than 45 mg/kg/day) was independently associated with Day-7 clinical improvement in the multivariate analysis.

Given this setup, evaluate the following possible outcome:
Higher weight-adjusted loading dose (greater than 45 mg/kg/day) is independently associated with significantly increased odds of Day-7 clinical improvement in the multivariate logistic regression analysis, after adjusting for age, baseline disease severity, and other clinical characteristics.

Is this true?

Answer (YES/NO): YES